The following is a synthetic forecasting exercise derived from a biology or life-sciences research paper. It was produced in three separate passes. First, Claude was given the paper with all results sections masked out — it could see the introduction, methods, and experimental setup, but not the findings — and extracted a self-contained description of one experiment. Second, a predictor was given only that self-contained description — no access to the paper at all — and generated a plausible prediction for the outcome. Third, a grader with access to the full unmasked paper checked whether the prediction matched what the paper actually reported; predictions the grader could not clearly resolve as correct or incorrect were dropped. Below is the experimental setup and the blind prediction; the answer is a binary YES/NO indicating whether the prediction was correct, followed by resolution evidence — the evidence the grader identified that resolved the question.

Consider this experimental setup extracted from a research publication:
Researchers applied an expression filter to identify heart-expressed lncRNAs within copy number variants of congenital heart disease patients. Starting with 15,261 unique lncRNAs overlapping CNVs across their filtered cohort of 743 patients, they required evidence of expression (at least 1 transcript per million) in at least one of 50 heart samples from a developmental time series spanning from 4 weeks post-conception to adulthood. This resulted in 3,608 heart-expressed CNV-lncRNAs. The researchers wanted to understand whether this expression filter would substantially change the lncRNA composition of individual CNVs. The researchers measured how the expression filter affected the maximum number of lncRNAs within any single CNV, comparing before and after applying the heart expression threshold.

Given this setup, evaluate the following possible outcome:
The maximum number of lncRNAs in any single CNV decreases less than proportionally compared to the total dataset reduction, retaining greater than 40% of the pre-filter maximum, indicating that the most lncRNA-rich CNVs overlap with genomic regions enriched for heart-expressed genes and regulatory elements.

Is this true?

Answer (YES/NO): NO